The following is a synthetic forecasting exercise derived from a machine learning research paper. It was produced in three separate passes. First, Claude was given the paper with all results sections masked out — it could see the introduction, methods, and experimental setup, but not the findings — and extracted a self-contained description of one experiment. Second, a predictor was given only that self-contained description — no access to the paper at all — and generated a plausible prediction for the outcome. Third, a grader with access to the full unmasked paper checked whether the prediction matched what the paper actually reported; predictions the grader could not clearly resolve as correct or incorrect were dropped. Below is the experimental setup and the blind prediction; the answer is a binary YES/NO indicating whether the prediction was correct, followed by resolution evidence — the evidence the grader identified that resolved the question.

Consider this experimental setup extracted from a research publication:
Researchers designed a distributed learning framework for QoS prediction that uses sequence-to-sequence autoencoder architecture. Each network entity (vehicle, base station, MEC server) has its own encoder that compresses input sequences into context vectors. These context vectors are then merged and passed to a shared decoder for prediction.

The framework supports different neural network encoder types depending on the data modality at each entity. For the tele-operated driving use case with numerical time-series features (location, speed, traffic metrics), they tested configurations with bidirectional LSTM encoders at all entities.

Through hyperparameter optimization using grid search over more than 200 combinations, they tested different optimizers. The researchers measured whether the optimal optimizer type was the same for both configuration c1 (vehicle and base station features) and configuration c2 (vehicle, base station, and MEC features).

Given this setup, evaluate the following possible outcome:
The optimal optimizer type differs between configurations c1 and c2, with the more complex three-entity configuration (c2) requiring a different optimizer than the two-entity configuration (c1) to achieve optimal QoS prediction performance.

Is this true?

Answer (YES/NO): NO